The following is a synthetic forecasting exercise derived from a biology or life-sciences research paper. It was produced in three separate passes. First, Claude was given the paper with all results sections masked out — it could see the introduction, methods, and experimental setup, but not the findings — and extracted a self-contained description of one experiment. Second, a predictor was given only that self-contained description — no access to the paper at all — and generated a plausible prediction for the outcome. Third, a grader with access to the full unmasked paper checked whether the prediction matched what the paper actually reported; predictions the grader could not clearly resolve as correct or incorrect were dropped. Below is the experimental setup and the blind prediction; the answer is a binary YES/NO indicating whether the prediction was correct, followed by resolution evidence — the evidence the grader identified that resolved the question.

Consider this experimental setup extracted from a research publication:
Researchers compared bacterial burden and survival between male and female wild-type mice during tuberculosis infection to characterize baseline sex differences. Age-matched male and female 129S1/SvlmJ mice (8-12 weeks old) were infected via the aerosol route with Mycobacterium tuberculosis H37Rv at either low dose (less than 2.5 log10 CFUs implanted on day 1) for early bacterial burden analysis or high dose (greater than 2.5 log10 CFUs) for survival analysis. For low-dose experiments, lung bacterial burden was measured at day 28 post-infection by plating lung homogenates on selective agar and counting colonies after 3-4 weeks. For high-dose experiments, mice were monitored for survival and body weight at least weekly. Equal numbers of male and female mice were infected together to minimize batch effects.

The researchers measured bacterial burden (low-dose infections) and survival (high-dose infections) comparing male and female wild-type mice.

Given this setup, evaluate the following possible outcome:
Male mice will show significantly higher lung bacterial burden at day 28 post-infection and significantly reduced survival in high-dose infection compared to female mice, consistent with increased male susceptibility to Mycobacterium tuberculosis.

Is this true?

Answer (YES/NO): NO